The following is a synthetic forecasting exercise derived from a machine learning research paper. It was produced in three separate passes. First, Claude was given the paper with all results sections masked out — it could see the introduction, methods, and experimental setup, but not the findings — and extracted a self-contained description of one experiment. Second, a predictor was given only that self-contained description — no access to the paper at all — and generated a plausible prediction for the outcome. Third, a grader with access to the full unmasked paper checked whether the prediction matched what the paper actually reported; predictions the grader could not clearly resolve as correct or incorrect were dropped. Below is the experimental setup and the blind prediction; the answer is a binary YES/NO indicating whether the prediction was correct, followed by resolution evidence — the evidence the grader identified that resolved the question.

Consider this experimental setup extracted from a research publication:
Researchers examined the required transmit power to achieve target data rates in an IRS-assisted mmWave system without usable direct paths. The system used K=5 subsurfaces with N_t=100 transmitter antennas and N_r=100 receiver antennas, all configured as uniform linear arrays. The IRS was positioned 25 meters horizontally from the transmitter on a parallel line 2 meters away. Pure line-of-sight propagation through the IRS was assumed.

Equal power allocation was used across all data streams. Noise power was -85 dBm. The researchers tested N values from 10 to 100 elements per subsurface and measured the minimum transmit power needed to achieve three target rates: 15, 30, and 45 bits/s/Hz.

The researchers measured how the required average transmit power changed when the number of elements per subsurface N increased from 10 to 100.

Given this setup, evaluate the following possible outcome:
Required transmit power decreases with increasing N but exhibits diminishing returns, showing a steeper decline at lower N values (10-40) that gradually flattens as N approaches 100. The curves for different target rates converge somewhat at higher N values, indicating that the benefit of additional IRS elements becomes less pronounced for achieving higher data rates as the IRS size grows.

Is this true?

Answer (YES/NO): NO